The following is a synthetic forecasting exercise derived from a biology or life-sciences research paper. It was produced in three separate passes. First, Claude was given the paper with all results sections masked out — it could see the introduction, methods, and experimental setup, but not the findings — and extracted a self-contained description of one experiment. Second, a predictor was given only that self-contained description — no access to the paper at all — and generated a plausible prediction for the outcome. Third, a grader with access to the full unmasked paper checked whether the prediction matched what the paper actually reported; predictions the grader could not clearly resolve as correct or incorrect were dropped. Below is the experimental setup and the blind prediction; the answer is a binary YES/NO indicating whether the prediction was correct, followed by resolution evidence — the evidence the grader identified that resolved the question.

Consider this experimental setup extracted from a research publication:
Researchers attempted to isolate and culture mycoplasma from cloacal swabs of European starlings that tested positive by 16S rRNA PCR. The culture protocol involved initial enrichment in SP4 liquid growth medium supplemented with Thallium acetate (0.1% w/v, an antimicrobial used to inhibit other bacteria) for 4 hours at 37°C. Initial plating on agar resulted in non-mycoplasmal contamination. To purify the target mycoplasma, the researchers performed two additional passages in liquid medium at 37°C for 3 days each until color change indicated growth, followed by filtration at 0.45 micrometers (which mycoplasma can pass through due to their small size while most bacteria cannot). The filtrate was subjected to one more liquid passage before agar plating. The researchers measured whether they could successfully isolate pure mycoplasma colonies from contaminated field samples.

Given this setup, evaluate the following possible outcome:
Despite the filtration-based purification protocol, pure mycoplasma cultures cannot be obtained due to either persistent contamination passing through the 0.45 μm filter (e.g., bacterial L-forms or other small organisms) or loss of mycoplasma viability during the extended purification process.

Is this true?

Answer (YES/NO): NO